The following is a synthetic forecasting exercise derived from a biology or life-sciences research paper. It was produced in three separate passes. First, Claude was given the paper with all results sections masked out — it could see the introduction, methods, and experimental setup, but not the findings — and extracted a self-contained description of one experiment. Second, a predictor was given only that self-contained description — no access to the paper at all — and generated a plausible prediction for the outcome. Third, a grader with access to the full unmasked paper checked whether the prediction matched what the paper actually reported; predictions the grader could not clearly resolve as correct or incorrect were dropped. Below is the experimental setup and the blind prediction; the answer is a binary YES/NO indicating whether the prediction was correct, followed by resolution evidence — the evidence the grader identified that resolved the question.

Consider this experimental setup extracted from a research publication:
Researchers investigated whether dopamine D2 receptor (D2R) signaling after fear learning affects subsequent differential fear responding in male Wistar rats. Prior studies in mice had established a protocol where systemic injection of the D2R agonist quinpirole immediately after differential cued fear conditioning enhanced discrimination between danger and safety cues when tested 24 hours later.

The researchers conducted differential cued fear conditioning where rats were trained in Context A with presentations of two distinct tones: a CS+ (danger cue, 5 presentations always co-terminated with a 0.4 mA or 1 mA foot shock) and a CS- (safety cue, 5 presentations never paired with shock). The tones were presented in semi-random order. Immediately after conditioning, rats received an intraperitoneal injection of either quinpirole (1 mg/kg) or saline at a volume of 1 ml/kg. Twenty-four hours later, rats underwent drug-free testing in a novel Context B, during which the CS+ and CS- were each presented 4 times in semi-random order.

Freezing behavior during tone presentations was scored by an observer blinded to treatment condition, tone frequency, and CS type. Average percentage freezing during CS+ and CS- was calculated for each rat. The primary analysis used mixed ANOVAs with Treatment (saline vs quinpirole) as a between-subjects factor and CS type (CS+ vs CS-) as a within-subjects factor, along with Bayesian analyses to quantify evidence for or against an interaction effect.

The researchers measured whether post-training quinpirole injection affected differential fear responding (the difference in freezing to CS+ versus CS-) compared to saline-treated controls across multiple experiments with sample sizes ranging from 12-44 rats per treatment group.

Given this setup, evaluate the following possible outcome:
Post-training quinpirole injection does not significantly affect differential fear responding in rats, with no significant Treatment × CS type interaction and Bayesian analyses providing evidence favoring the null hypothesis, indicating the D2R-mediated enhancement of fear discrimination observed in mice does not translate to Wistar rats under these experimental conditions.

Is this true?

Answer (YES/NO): YES